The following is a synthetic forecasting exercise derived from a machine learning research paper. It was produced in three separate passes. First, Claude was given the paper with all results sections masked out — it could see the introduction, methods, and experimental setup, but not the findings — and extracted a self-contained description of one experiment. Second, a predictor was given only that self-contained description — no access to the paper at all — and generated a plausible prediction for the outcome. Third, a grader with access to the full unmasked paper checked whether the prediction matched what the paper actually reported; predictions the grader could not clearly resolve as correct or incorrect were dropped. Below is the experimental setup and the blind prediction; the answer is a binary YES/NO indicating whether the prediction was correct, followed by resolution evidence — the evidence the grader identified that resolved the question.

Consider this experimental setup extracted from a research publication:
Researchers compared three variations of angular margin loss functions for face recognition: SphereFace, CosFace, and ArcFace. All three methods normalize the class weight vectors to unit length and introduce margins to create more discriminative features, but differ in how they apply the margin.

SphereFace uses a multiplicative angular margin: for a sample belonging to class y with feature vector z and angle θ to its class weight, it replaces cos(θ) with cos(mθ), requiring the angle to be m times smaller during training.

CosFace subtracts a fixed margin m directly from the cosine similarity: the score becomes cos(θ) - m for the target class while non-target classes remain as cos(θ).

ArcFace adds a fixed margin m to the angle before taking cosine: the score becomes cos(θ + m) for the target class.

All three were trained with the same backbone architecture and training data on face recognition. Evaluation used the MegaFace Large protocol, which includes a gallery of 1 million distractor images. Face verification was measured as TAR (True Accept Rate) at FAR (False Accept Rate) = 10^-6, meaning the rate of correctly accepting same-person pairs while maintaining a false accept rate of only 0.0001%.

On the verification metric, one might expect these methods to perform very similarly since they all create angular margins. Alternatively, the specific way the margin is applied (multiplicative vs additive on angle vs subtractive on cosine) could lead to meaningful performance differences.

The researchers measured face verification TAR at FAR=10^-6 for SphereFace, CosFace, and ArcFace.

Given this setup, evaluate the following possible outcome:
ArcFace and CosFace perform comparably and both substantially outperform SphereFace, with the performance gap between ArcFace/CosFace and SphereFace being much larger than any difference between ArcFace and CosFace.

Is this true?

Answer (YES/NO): NO